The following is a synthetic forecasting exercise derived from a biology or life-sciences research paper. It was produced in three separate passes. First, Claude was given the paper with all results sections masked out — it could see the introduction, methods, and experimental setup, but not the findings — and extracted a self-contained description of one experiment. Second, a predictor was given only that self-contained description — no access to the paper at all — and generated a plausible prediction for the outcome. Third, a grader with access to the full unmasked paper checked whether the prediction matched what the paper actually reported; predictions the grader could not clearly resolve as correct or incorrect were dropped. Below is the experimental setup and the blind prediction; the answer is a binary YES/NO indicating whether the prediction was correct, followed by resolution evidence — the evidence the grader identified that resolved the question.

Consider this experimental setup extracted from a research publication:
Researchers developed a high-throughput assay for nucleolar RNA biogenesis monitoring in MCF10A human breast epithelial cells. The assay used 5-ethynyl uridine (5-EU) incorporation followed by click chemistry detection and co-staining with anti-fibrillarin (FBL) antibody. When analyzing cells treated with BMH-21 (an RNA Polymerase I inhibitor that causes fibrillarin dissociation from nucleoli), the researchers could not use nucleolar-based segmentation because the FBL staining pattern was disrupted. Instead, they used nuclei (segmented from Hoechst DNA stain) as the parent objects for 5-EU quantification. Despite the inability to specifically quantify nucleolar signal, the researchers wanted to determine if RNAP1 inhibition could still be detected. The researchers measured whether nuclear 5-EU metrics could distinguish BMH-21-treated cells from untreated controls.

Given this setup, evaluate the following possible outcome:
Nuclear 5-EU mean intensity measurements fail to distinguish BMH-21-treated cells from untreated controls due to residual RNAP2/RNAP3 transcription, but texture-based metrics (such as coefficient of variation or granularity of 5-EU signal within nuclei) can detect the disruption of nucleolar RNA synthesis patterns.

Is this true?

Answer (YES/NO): NO